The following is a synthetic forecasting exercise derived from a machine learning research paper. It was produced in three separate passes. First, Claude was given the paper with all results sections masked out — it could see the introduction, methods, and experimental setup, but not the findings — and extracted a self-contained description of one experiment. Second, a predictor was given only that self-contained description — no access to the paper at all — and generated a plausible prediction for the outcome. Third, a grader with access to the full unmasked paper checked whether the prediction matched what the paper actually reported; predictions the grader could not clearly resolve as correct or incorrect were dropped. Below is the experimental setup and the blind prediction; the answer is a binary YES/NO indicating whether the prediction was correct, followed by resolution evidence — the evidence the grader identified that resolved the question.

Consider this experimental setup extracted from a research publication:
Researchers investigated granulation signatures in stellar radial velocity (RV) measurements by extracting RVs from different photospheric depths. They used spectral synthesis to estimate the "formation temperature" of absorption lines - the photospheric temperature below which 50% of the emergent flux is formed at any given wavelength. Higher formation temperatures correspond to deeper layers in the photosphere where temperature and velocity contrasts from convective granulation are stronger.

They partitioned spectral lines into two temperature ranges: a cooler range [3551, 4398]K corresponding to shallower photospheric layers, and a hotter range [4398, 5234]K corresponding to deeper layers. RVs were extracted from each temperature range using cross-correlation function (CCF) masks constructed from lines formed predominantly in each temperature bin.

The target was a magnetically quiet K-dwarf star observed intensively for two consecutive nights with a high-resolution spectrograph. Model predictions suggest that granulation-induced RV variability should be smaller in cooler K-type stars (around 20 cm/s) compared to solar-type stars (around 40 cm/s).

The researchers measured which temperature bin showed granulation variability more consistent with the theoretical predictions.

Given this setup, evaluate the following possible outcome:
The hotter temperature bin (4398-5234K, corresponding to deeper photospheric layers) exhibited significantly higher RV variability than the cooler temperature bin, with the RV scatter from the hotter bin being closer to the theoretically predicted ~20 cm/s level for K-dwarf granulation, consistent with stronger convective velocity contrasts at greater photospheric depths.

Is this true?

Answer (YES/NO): NO